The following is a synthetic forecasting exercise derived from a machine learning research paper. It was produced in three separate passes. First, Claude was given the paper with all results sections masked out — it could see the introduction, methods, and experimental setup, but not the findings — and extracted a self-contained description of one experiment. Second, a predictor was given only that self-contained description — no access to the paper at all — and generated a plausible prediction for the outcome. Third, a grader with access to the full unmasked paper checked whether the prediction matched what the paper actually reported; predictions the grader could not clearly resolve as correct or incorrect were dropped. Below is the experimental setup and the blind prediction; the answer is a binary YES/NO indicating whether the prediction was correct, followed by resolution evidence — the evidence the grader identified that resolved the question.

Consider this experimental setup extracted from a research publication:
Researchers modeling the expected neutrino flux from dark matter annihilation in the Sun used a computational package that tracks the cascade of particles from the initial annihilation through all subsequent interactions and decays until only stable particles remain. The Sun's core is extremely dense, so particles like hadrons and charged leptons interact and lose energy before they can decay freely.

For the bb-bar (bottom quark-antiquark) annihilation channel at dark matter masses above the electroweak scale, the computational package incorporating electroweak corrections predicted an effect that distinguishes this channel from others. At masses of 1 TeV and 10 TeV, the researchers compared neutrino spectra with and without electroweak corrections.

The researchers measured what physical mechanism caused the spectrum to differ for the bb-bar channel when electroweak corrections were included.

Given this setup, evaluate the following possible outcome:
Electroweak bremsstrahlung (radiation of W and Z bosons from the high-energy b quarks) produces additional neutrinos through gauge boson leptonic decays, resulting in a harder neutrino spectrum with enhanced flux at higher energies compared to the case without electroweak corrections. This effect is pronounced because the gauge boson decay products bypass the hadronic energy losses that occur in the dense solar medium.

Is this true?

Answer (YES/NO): YES